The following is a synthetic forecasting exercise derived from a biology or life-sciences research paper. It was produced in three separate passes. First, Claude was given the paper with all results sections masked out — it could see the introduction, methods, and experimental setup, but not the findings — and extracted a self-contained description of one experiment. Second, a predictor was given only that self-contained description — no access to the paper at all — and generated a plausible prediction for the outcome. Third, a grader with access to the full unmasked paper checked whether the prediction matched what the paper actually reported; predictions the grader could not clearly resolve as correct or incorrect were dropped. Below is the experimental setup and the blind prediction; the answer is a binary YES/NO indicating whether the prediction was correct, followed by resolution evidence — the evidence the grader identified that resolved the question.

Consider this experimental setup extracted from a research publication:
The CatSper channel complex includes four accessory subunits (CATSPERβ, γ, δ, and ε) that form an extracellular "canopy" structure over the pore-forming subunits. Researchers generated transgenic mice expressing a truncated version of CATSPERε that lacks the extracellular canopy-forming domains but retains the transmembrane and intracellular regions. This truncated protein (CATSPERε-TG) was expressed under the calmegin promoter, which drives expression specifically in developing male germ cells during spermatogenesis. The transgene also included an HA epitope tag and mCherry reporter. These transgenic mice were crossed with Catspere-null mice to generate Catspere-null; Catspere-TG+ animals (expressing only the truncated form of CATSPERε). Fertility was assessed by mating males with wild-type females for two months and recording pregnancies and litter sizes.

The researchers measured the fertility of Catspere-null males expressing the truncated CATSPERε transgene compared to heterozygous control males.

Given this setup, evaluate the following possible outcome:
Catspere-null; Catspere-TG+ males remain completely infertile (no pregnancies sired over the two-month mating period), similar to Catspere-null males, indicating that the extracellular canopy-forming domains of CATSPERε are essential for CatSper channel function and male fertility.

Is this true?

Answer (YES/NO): YES